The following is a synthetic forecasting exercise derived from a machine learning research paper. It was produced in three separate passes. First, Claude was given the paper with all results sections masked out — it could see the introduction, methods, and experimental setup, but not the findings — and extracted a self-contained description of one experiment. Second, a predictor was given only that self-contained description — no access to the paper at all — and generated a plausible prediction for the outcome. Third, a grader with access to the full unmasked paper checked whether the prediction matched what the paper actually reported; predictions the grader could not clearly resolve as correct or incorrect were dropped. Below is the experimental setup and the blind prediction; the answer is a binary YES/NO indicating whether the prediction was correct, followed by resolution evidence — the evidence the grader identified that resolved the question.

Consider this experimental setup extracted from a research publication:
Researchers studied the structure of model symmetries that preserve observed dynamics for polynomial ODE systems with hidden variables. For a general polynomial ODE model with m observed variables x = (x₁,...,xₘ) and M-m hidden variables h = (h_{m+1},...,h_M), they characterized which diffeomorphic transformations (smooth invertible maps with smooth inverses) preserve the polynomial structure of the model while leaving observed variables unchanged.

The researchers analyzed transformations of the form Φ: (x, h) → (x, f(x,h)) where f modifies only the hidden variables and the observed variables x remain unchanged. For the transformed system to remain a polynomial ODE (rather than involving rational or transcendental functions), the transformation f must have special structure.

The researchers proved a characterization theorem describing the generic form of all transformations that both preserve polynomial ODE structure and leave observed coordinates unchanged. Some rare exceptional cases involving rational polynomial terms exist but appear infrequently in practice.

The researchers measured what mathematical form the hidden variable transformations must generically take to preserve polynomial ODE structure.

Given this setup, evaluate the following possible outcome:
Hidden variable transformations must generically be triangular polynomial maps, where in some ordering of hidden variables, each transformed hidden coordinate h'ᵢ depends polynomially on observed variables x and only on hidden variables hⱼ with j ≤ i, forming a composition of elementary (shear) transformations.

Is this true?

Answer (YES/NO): NO